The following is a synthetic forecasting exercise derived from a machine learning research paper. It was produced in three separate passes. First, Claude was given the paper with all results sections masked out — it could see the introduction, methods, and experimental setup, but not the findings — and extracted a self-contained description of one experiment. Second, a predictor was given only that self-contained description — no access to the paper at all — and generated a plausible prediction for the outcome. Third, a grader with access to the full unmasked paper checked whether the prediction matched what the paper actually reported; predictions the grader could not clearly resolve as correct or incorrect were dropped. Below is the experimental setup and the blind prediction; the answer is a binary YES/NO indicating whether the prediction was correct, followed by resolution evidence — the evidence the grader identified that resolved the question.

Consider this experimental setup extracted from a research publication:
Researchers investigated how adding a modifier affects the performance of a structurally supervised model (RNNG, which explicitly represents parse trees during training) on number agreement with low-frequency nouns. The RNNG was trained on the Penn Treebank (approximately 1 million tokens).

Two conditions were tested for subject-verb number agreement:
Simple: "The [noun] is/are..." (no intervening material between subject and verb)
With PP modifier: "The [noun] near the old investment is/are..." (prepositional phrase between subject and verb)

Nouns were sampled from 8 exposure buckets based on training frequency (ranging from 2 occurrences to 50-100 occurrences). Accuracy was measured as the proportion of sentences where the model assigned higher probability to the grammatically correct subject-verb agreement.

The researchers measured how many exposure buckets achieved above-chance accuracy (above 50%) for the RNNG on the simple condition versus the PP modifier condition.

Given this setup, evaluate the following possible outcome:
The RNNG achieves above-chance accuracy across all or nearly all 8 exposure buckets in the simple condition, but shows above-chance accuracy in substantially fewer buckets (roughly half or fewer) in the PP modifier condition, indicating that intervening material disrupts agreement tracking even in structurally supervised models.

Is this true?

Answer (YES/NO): YES